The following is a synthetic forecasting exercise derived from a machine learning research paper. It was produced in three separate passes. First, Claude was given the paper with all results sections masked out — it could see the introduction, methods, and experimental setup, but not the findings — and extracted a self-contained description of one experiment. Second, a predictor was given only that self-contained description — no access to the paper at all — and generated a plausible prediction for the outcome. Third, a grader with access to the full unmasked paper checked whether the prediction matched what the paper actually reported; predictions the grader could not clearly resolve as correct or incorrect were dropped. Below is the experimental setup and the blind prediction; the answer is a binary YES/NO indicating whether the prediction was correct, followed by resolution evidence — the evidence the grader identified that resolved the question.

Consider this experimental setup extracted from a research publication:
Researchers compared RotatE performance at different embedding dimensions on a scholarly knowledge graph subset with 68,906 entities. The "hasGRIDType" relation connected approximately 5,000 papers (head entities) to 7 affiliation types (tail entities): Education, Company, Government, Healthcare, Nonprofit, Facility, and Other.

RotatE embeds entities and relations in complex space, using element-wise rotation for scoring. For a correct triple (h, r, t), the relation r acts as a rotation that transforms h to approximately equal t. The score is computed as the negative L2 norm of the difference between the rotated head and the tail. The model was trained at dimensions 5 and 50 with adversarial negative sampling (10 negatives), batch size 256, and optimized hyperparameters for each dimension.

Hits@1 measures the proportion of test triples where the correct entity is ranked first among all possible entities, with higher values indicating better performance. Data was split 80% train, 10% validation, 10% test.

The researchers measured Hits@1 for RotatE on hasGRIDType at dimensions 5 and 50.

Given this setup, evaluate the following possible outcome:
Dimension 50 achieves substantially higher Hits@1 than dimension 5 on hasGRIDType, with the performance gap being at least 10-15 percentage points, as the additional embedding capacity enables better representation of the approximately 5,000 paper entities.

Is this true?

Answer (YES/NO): YES